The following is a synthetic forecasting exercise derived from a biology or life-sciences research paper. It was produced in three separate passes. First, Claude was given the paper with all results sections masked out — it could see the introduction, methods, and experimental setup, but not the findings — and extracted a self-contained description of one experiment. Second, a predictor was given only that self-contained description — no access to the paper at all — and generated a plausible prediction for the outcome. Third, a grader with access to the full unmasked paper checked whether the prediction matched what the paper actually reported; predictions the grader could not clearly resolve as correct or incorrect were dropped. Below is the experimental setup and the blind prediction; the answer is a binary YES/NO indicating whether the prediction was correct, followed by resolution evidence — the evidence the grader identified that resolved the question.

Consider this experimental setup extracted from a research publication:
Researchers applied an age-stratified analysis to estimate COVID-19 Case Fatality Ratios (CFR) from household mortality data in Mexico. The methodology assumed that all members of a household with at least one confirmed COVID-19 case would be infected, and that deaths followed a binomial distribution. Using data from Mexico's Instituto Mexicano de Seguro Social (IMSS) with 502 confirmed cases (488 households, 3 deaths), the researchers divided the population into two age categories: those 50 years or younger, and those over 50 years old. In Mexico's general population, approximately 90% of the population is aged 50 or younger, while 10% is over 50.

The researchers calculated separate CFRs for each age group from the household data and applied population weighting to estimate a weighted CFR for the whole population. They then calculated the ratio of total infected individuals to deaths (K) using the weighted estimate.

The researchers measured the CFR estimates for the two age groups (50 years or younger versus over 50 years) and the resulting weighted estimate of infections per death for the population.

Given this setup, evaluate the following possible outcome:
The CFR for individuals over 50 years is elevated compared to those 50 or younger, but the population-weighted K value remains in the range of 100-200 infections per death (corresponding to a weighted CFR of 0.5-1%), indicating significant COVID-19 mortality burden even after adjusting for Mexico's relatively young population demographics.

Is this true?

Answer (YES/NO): NO